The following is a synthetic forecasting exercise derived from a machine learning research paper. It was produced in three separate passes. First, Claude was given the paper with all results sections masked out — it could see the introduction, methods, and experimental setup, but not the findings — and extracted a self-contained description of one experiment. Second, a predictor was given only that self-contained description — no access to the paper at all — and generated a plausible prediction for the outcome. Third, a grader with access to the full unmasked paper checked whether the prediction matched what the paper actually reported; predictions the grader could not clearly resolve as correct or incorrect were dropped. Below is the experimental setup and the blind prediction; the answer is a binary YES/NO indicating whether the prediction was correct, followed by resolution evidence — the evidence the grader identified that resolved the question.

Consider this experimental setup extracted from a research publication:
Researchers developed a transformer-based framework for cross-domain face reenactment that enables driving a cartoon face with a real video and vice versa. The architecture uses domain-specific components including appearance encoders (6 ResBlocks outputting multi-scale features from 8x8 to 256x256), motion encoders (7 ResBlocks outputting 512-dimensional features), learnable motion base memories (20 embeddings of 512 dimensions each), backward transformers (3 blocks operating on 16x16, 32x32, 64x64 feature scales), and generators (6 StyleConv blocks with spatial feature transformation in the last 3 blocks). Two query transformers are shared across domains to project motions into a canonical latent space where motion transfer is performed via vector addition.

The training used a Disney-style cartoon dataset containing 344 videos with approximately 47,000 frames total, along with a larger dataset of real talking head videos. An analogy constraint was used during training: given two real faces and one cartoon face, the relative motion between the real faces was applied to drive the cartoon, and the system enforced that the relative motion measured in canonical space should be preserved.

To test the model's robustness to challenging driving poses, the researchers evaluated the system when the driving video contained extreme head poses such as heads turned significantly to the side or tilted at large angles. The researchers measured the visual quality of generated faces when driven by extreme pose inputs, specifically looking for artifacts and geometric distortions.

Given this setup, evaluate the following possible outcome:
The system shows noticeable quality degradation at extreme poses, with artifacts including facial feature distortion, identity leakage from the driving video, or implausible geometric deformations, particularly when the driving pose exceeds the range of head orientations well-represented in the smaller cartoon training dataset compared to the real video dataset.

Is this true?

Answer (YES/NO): YES